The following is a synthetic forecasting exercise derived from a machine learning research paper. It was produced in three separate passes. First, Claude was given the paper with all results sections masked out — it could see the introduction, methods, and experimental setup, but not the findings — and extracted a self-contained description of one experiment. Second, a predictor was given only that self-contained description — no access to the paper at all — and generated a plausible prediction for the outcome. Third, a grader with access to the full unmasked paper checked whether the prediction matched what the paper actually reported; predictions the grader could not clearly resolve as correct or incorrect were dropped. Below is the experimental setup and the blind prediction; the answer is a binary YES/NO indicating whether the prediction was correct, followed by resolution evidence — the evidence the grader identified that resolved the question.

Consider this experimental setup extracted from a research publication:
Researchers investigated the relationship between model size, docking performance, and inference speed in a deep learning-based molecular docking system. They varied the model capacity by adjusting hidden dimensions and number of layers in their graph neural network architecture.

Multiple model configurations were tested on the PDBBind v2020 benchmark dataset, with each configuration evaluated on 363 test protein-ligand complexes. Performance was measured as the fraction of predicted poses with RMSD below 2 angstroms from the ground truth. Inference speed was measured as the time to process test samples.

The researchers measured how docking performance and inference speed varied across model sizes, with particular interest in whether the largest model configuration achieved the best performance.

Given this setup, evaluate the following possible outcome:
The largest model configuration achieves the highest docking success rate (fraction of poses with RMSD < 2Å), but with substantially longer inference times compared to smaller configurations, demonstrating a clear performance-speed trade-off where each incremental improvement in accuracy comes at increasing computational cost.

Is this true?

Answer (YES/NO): NO